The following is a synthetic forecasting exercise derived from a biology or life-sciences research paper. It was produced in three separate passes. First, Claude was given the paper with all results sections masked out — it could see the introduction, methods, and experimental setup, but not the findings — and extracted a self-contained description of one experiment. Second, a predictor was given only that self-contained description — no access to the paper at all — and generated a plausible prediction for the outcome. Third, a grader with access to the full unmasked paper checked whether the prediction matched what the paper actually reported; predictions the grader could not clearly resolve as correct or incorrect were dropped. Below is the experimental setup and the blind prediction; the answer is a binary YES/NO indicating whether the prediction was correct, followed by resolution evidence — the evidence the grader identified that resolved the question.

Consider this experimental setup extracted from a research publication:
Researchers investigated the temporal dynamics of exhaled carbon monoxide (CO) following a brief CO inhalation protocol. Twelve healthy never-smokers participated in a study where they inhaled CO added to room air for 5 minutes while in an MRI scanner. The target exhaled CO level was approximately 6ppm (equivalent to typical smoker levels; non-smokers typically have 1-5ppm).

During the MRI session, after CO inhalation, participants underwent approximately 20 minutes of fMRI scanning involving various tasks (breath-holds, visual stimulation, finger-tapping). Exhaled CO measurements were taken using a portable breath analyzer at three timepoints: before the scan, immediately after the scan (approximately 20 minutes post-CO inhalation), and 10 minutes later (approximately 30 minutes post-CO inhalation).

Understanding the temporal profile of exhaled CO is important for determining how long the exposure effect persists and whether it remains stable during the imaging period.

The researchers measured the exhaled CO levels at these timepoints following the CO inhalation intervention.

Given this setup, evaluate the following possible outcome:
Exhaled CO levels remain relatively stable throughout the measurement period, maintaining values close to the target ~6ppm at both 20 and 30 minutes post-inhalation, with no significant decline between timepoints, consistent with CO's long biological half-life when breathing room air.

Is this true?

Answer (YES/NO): YES